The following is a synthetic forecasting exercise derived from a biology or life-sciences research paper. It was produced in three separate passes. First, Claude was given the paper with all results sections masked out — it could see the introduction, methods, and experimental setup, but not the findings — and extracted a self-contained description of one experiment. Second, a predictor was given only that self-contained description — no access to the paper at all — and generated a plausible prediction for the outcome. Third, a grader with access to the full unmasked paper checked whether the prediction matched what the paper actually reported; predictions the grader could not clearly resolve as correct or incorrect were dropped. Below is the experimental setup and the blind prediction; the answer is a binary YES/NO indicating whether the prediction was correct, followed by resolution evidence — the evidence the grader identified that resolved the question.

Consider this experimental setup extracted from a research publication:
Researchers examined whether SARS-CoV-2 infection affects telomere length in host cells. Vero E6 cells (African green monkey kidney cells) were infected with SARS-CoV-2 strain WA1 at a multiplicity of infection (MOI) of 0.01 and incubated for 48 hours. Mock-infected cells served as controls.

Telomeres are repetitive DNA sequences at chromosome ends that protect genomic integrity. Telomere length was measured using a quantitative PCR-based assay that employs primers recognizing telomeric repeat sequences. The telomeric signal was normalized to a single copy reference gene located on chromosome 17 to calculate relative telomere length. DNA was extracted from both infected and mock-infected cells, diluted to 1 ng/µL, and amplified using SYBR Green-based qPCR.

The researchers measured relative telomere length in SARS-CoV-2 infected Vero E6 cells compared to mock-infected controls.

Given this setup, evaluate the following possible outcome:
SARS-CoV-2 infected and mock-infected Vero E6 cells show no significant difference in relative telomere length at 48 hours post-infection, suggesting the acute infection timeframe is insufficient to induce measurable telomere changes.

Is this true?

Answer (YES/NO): NO